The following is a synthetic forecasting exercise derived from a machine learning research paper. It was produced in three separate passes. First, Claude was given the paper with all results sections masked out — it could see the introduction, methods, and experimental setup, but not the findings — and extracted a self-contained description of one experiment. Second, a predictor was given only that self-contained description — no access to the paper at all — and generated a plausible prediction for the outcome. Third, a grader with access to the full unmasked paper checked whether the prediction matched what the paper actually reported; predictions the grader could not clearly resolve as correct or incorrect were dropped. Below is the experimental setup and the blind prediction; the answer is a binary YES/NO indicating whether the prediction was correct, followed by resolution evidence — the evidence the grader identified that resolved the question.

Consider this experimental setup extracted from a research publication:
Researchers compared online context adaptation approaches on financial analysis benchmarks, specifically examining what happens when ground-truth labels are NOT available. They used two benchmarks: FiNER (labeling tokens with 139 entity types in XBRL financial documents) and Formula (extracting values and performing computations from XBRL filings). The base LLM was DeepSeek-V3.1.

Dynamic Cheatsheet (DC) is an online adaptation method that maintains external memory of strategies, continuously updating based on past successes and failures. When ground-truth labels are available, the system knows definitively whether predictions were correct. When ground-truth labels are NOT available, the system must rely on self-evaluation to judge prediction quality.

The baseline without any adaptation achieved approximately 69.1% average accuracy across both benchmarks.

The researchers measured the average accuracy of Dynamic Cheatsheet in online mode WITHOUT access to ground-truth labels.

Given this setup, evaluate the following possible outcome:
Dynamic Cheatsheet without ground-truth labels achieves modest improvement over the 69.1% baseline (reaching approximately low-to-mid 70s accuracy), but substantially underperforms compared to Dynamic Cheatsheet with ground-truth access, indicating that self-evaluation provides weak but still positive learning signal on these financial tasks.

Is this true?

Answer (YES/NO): NO